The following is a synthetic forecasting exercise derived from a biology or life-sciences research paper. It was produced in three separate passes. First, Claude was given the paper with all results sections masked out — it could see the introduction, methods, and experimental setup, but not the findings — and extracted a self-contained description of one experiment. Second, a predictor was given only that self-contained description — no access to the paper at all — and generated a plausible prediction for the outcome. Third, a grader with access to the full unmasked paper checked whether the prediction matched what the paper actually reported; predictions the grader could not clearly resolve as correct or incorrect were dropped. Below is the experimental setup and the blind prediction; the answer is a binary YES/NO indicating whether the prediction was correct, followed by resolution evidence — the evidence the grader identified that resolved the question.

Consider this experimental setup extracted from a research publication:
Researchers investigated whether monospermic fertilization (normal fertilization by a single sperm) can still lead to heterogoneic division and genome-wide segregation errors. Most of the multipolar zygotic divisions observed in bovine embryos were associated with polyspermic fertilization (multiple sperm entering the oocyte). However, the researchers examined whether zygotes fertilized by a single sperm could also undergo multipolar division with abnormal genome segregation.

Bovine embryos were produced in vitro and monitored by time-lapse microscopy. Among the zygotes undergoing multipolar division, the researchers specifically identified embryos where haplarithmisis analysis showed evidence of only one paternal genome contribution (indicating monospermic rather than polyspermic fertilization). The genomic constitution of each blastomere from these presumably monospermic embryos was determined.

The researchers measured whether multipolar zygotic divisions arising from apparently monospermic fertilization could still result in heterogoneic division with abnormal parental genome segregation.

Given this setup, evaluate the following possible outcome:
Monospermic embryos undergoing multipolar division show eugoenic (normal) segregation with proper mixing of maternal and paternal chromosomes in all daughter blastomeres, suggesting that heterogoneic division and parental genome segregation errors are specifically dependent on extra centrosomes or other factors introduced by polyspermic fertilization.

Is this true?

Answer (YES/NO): NO